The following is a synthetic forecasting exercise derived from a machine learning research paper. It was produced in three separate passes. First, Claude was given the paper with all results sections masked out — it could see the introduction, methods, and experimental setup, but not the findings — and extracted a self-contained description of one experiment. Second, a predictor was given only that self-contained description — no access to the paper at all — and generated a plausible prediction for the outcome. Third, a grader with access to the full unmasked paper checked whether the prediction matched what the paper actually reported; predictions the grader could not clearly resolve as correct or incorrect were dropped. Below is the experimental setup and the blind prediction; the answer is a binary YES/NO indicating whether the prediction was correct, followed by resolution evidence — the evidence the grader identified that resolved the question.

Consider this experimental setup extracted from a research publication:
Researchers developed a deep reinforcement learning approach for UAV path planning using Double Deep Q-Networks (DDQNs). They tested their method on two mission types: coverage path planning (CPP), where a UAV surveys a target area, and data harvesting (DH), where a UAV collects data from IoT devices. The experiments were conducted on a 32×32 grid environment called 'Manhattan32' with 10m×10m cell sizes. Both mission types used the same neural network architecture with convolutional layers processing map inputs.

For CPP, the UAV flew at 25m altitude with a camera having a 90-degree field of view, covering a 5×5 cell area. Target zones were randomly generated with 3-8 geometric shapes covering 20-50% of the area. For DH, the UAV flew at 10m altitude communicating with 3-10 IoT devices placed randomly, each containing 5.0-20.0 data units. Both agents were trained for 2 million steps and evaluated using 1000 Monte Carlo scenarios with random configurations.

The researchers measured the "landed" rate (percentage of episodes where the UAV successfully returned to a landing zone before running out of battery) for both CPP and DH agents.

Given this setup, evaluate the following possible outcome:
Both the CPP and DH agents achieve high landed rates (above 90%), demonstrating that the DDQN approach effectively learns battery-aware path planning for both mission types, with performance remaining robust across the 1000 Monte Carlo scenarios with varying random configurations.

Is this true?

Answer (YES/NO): YES